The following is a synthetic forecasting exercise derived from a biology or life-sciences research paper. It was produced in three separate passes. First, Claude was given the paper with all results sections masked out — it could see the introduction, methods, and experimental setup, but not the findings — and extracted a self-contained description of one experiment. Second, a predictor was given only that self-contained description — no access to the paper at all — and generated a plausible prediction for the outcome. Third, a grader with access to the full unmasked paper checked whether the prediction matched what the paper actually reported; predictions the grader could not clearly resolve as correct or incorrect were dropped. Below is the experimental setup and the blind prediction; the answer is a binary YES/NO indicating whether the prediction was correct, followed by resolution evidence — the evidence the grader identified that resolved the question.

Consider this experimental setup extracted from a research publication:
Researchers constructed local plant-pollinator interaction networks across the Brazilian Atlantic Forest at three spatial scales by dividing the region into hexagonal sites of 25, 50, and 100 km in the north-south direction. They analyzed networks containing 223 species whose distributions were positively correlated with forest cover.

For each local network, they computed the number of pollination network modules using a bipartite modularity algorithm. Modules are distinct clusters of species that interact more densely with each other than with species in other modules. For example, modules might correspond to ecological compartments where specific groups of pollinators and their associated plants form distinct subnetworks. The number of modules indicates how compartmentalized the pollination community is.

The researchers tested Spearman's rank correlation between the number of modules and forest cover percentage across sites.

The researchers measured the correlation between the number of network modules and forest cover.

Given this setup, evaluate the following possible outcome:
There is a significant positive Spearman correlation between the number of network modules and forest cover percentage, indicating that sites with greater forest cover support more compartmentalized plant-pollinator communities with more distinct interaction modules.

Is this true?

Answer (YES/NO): NO